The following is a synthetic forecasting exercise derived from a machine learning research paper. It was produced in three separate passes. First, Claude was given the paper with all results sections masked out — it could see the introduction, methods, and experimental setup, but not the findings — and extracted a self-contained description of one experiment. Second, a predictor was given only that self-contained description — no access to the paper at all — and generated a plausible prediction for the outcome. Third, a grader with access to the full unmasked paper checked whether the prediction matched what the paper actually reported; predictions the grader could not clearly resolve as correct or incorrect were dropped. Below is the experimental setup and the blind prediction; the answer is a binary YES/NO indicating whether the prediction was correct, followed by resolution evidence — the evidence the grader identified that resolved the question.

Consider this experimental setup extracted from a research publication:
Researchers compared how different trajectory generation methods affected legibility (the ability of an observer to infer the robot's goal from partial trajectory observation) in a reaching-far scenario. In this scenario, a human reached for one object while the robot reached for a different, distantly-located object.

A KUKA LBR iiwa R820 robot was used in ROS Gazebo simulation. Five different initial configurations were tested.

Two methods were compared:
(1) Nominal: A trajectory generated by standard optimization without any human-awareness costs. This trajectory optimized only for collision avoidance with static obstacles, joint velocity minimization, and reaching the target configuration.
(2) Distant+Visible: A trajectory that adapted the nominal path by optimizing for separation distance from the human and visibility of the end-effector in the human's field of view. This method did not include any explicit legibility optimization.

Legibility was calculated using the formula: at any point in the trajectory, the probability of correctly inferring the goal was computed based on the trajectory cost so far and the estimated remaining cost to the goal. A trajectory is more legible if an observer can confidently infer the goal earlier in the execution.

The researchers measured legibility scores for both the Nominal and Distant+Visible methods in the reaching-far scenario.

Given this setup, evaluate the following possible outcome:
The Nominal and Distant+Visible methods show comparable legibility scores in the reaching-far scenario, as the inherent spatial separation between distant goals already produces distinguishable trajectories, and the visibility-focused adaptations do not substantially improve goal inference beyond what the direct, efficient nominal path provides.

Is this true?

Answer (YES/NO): YES